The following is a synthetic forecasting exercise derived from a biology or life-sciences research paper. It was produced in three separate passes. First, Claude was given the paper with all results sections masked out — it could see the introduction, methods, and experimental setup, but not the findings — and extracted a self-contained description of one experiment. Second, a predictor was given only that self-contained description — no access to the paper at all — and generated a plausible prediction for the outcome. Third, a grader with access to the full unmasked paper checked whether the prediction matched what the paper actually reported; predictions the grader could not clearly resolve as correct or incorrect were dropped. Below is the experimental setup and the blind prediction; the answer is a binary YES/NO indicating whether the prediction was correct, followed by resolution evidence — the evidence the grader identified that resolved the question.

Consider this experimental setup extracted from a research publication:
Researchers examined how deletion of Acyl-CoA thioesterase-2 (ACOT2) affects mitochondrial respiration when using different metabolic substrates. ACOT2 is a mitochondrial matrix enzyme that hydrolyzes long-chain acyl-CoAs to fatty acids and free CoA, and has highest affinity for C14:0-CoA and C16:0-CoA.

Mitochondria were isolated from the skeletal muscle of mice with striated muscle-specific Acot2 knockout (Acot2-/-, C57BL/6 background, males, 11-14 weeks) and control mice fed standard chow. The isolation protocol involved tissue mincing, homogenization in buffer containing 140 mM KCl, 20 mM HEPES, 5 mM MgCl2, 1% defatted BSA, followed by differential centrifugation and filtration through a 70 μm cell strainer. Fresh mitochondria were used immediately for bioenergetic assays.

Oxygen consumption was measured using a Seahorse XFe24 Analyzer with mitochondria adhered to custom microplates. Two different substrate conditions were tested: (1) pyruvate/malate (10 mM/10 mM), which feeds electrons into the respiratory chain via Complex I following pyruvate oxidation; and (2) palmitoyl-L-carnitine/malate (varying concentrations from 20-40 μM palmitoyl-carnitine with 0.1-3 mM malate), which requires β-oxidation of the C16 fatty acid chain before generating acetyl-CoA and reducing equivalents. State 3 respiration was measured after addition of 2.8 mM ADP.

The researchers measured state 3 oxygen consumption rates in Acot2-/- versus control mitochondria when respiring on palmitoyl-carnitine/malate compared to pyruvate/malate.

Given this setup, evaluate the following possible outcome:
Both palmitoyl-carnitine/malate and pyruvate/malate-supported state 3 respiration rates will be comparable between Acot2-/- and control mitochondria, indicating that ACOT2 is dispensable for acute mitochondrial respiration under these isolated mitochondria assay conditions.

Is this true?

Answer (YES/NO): NO